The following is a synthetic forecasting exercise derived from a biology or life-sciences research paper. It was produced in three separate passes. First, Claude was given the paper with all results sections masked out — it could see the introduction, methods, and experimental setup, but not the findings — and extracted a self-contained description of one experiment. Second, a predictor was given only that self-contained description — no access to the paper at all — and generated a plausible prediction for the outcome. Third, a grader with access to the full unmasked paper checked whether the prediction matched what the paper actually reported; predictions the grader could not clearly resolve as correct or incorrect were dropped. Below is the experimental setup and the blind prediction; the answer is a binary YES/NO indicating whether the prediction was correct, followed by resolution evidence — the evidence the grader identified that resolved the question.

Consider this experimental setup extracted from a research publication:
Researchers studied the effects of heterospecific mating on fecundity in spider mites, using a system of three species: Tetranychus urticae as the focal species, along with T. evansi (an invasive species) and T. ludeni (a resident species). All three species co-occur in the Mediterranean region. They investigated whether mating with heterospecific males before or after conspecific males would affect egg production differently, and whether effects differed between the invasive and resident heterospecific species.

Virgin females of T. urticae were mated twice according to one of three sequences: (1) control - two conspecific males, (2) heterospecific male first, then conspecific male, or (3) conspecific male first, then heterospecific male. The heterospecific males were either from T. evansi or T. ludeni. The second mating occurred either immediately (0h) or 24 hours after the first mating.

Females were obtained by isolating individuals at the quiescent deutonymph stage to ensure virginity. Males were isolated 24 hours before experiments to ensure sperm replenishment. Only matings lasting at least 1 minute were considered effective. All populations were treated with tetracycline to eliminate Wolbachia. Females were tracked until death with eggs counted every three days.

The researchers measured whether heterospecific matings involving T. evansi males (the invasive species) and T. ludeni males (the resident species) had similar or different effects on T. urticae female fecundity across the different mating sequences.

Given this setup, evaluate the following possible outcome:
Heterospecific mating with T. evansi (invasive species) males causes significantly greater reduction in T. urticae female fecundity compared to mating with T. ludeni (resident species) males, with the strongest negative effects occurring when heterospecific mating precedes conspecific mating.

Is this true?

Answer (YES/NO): NO